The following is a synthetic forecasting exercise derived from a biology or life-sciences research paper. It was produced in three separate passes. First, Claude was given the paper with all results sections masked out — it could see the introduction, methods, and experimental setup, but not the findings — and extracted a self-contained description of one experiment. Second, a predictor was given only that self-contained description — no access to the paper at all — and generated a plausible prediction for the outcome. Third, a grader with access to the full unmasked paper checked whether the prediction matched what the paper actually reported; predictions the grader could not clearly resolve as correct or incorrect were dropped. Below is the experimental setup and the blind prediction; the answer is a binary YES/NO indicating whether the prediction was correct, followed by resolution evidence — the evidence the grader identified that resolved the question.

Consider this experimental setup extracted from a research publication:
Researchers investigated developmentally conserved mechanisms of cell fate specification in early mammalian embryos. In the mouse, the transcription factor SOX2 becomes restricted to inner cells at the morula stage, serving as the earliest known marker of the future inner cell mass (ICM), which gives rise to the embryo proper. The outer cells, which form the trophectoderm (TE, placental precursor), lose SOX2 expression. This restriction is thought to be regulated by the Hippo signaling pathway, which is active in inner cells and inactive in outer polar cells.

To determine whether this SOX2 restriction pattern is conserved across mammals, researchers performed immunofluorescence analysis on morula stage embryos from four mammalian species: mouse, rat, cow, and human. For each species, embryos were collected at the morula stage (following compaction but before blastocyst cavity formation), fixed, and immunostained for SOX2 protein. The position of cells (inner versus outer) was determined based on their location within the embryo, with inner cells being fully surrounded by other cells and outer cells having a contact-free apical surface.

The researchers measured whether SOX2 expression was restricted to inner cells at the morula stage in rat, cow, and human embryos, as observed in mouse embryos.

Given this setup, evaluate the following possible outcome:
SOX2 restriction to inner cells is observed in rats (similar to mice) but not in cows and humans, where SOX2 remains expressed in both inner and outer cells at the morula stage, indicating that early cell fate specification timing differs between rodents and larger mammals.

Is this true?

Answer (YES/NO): NO